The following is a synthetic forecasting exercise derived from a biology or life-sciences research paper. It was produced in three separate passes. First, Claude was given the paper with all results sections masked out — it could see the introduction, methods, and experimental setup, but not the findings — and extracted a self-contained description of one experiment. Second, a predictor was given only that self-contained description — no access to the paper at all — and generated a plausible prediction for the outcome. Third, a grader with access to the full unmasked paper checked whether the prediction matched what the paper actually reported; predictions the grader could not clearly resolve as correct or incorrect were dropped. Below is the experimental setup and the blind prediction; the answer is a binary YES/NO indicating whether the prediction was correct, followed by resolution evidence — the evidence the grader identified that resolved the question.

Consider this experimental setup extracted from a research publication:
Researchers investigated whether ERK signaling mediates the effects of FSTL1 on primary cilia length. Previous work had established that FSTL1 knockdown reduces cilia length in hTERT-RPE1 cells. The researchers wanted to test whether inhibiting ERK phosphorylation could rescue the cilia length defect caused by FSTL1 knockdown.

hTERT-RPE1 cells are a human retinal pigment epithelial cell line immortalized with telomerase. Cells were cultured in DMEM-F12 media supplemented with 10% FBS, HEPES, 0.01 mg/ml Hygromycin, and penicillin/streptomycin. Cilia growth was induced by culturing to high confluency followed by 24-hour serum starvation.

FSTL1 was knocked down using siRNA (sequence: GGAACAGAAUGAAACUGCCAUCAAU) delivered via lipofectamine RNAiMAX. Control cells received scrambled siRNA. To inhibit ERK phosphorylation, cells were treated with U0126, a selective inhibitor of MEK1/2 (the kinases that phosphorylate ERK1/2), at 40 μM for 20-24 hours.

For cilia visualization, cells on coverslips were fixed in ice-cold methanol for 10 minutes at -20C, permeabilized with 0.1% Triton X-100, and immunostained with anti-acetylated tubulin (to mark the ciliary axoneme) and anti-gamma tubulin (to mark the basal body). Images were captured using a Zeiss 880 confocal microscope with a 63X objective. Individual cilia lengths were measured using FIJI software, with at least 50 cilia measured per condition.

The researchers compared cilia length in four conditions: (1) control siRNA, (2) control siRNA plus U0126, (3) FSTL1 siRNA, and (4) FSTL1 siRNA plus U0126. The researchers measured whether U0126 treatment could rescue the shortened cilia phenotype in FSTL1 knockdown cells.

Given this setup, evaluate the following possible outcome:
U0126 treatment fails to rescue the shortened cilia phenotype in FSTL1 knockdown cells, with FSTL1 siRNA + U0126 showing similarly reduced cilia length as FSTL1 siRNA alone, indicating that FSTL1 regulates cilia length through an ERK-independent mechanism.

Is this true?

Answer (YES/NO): NO